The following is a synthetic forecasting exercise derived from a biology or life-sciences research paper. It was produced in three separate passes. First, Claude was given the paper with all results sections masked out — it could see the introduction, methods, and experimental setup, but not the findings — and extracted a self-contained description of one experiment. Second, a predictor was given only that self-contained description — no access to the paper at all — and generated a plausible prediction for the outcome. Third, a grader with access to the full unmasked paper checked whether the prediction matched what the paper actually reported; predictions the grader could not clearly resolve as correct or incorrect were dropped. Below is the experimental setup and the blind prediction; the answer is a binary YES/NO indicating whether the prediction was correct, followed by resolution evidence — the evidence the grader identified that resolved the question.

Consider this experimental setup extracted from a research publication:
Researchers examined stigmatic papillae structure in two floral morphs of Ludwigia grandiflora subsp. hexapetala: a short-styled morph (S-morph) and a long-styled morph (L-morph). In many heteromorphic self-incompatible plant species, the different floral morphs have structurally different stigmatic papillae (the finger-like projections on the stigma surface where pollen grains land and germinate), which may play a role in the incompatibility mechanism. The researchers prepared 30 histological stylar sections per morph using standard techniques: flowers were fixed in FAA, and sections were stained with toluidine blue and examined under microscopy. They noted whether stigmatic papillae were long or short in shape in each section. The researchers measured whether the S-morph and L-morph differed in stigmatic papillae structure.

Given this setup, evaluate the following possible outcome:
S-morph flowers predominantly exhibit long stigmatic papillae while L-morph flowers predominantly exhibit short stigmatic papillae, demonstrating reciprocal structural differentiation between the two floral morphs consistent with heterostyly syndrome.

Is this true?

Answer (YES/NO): NO